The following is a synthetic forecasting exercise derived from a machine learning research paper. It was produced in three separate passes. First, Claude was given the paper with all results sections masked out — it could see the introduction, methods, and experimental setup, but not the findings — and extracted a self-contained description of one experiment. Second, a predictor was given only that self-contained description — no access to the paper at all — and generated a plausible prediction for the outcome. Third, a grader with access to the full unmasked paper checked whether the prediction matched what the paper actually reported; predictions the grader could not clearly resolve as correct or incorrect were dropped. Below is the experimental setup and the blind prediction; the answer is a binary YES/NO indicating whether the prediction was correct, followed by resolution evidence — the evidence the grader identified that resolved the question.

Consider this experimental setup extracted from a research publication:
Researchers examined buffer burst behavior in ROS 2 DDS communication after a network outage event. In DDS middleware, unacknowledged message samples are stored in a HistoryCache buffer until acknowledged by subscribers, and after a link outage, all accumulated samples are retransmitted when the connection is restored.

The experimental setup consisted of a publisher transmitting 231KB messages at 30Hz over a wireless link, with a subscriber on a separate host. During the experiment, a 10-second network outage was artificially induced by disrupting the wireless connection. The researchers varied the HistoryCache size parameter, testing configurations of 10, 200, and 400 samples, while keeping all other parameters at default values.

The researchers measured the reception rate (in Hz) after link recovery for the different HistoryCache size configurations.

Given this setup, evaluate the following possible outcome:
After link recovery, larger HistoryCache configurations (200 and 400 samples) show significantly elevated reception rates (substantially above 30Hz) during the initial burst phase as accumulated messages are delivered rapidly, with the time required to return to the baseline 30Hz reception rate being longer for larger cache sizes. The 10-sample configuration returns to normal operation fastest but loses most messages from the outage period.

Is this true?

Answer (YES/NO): NO